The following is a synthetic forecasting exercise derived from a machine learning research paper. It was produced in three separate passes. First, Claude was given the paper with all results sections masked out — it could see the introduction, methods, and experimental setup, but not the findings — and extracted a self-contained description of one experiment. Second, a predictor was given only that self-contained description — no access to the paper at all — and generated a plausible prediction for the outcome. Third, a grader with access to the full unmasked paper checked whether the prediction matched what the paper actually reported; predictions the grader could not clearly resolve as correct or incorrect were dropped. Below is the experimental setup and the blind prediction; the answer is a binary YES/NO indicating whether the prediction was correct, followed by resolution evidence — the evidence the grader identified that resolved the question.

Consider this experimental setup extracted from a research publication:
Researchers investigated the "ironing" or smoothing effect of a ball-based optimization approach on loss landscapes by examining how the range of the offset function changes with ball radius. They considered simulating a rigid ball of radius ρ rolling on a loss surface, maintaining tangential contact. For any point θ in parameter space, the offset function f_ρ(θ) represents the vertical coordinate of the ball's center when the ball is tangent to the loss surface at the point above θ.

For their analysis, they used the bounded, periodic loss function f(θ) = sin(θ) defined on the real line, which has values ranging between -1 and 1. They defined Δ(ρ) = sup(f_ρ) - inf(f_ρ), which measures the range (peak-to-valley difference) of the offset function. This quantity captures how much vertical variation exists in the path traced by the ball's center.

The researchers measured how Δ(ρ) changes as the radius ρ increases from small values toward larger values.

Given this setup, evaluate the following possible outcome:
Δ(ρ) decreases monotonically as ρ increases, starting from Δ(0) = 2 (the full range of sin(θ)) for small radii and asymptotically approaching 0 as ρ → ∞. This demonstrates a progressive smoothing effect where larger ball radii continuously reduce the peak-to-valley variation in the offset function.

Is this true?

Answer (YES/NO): NO